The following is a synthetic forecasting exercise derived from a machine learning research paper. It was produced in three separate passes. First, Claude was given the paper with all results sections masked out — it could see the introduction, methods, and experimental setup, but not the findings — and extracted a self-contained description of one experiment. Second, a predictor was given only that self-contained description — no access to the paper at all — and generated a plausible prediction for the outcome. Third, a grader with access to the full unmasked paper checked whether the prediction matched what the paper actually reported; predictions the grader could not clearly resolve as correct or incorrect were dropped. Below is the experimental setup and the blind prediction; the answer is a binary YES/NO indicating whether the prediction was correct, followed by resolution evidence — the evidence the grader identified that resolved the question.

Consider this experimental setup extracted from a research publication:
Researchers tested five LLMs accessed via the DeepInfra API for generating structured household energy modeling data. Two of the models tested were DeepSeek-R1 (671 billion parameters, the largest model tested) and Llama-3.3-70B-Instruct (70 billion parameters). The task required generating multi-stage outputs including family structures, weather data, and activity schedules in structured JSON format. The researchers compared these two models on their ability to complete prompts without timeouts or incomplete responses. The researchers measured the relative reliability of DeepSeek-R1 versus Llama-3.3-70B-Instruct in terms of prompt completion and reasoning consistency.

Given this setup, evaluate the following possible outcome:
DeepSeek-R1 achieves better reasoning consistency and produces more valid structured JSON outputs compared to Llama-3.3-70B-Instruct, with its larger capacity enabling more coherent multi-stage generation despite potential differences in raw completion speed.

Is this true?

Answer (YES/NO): NO